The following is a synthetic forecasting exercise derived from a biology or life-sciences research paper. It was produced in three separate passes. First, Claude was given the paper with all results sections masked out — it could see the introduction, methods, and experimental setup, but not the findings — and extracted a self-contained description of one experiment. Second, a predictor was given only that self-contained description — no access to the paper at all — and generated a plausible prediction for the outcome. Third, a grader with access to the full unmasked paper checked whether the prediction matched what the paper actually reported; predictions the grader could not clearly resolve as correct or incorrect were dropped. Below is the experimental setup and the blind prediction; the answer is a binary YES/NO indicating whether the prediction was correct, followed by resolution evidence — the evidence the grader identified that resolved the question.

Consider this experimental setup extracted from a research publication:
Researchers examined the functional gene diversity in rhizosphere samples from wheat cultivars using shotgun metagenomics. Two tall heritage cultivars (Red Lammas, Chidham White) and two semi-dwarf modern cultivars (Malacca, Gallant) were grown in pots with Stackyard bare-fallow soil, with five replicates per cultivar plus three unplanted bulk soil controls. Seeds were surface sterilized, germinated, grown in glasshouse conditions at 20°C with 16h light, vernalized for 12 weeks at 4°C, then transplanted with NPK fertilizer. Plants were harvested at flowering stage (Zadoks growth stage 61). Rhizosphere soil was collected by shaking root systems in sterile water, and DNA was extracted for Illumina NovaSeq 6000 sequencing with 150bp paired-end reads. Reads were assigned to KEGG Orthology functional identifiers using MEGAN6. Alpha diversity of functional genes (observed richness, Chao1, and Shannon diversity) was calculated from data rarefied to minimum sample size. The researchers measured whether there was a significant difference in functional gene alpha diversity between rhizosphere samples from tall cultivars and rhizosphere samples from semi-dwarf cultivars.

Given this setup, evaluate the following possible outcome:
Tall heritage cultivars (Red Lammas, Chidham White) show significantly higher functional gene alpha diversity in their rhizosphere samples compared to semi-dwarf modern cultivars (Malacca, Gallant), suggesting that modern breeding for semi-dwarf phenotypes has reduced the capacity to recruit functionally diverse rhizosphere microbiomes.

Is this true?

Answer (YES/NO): NO